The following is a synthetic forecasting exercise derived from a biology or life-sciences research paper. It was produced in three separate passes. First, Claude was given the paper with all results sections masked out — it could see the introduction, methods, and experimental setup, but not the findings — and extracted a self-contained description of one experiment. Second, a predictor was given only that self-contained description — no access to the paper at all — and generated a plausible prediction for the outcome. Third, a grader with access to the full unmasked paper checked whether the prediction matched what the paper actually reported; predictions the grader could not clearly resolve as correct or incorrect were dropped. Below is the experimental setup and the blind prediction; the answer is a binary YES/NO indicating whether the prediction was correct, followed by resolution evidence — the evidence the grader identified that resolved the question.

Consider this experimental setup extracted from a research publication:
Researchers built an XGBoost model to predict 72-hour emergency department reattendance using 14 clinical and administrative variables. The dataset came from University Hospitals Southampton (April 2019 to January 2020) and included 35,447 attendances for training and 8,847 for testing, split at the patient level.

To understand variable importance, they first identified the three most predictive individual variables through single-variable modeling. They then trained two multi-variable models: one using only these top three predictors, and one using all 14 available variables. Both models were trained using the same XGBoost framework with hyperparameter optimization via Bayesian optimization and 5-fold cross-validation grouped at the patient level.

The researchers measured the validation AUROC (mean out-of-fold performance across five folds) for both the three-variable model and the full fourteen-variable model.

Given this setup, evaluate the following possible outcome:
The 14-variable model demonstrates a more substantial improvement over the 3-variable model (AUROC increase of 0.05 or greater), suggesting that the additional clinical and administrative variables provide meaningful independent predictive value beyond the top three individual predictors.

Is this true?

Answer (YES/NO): NO